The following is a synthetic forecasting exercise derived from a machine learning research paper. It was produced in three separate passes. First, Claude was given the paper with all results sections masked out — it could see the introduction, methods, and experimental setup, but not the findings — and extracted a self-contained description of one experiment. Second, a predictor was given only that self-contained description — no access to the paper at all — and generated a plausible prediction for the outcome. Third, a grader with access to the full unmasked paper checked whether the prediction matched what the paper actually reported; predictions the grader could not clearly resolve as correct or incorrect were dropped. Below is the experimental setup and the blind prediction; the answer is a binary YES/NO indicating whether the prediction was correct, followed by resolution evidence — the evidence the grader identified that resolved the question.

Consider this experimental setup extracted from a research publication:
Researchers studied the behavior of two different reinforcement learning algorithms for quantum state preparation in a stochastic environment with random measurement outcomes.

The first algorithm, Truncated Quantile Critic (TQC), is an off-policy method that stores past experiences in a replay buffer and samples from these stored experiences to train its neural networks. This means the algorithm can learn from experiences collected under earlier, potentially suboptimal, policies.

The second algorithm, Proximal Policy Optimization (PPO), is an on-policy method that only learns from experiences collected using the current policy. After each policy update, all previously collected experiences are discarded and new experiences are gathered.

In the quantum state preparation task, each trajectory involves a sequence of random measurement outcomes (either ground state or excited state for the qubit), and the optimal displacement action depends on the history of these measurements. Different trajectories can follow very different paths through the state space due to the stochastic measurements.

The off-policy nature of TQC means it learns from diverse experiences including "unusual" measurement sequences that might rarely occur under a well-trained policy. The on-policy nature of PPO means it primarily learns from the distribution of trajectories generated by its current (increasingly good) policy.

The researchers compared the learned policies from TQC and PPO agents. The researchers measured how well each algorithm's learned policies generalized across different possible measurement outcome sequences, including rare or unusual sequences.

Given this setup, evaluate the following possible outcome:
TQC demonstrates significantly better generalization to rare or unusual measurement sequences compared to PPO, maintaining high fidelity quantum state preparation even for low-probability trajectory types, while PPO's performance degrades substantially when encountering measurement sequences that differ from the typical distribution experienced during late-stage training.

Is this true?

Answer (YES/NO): YES